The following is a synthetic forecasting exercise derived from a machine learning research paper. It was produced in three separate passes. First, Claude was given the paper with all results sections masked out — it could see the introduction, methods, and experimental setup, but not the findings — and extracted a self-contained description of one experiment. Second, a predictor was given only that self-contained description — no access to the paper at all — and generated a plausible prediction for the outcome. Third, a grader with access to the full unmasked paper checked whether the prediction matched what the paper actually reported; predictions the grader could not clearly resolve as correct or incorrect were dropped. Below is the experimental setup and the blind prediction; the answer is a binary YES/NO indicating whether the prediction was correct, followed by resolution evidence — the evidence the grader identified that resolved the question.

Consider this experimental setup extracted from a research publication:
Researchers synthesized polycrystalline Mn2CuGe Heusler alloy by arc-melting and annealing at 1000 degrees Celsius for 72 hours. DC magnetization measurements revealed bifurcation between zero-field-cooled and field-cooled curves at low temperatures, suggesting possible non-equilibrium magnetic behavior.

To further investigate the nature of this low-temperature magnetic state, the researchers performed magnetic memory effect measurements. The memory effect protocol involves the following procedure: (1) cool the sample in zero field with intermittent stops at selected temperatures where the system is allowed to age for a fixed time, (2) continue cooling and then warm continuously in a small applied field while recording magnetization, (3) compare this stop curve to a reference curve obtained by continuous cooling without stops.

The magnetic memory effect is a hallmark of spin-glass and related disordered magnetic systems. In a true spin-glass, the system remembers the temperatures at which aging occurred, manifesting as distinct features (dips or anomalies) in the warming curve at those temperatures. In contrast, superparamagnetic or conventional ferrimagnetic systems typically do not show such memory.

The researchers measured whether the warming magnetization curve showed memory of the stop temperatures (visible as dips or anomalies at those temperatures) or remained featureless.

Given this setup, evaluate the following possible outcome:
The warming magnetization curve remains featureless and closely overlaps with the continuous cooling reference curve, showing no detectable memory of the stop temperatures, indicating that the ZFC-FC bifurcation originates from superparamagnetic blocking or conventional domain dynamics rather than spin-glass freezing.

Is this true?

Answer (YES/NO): NO